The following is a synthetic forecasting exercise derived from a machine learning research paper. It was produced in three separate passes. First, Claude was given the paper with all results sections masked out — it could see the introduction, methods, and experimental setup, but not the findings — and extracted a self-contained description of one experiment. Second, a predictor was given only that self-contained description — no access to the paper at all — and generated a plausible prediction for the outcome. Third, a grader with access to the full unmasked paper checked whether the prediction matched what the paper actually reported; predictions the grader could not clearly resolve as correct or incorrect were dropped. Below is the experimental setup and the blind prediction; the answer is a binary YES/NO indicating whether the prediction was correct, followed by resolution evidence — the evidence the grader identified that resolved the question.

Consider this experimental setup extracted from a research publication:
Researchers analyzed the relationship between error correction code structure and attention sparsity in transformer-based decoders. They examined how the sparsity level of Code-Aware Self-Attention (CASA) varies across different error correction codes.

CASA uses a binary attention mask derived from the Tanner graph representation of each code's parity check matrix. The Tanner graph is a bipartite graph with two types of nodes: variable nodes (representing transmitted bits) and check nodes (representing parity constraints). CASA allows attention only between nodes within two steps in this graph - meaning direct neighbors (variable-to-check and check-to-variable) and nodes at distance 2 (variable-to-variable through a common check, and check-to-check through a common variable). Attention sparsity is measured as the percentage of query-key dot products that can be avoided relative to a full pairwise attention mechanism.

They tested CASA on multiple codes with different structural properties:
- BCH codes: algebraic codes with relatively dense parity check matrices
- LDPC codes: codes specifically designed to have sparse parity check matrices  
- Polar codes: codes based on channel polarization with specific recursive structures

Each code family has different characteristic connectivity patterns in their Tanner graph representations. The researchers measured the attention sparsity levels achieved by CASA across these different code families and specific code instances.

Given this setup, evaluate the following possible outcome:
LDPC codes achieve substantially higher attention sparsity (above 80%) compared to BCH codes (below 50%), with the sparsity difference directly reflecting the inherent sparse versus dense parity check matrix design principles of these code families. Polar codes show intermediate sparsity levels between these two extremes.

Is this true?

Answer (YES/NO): NO